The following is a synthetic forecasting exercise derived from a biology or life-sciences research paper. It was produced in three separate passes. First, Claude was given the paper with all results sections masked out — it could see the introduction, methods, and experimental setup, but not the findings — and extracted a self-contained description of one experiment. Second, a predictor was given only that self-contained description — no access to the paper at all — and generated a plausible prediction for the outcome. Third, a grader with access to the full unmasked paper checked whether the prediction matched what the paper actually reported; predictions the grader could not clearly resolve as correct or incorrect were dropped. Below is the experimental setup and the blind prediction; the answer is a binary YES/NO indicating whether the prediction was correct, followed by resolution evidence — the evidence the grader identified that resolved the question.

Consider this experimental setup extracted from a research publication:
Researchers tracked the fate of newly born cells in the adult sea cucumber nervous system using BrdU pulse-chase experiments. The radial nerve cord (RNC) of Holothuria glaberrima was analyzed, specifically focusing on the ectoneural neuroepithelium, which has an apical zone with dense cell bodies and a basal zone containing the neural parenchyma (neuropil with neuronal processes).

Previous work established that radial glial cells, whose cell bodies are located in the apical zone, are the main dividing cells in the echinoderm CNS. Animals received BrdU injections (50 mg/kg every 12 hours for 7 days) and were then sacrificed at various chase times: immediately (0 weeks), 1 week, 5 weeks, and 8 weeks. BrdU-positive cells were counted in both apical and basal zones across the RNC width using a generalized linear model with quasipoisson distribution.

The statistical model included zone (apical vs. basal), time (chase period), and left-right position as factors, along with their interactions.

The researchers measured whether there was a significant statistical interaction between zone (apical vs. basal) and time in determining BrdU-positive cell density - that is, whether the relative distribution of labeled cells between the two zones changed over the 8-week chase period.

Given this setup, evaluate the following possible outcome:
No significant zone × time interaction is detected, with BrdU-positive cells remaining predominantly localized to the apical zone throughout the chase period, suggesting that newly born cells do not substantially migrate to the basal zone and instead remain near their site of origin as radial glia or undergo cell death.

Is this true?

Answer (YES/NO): NO